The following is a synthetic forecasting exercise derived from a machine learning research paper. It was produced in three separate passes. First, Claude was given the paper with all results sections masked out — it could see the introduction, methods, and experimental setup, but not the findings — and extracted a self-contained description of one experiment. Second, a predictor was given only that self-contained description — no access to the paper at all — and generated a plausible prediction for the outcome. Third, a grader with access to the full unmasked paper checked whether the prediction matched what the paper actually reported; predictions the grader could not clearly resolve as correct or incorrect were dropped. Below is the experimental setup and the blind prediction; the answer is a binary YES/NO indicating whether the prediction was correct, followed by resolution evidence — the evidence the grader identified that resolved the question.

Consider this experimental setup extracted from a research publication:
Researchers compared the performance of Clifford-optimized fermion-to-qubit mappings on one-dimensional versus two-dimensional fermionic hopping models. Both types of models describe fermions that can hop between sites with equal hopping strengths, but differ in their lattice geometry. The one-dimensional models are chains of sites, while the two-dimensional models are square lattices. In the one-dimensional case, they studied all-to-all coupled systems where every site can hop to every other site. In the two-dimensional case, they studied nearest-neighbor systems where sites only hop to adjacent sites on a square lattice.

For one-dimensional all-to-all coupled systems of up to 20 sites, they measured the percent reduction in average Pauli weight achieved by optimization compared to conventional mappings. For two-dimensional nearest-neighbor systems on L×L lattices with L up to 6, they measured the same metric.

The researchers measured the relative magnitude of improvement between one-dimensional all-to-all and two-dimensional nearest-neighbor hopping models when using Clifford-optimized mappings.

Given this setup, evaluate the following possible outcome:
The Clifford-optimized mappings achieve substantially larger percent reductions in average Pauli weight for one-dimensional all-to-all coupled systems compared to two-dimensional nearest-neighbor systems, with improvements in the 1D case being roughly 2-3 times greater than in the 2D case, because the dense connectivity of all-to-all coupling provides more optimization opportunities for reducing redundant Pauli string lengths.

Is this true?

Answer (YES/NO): NO